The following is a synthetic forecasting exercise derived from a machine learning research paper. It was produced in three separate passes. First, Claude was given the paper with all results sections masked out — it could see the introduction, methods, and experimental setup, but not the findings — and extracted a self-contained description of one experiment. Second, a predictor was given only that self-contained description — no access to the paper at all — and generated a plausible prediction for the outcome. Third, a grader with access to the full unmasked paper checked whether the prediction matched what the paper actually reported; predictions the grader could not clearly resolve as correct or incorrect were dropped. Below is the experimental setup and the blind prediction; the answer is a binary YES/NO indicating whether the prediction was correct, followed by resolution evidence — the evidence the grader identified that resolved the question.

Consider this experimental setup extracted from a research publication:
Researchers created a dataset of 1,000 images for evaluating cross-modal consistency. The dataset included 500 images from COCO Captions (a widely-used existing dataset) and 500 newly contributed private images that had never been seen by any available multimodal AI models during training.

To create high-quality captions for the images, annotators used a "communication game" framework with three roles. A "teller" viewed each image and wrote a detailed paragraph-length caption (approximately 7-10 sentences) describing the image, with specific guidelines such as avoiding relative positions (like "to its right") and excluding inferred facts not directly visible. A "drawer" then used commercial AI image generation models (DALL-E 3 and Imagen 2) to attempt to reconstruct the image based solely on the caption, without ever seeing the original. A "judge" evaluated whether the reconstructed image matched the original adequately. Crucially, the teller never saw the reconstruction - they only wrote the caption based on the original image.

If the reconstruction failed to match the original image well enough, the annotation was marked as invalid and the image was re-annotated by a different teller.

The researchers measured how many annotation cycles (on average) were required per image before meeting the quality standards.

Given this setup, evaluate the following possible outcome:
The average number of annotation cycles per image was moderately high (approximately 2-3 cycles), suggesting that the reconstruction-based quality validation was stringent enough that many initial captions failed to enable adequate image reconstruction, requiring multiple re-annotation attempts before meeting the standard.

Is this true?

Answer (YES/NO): YES